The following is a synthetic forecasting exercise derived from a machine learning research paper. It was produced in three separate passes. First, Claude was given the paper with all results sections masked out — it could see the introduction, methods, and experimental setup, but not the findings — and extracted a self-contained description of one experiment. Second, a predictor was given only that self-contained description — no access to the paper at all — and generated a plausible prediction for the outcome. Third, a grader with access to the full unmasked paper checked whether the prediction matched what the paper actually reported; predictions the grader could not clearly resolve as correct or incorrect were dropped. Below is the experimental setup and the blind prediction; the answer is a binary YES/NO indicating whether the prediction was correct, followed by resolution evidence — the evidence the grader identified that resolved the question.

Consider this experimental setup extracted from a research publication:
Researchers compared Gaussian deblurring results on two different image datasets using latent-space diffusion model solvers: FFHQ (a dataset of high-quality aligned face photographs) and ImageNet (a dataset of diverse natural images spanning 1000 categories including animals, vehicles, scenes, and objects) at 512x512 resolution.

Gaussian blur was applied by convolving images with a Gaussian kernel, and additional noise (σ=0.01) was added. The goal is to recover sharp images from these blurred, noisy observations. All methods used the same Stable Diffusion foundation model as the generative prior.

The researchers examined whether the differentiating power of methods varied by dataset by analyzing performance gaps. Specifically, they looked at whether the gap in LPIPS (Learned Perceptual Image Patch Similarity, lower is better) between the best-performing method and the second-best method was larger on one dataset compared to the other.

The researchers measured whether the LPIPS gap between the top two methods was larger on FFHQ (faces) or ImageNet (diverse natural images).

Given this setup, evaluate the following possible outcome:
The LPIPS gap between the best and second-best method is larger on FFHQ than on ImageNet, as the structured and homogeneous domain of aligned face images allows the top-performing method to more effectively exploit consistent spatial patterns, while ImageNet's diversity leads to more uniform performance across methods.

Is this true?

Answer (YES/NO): YES